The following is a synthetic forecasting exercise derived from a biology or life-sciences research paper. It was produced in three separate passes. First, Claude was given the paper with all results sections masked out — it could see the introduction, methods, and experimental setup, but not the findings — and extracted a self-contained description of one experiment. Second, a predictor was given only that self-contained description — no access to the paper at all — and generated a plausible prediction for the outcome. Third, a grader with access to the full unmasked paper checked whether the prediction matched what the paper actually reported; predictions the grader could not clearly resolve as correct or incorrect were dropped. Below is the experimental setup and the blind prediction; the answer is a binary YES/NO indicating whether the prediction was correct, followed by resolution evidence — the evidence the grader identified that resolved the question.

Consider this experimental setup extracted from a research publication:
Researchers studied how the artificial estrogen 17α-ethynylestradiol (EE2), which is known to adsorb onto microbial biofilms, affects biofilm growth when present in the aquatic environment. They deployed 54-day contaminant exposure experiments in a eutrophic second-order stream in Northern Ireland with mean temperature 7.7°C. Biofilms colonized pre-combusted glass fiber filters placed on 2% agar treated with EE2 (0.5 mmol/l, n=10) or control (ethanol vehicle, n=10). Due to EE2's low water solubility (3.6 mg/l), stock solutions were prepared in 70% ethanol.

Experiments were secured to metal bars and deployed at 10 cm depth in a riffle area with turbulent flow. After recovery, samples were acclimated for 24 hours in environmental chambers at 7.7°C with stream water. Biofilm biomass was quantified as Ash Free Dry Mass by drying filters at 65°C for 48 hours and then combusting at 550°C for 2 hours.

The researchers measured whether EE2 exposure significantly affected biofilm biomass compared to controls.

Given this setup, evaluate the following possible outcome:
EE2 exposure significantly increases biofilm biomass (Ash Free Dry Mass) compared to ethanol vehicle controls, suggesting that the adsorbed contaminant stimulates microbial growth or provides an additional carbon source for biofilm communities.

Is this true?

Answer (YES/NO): NO